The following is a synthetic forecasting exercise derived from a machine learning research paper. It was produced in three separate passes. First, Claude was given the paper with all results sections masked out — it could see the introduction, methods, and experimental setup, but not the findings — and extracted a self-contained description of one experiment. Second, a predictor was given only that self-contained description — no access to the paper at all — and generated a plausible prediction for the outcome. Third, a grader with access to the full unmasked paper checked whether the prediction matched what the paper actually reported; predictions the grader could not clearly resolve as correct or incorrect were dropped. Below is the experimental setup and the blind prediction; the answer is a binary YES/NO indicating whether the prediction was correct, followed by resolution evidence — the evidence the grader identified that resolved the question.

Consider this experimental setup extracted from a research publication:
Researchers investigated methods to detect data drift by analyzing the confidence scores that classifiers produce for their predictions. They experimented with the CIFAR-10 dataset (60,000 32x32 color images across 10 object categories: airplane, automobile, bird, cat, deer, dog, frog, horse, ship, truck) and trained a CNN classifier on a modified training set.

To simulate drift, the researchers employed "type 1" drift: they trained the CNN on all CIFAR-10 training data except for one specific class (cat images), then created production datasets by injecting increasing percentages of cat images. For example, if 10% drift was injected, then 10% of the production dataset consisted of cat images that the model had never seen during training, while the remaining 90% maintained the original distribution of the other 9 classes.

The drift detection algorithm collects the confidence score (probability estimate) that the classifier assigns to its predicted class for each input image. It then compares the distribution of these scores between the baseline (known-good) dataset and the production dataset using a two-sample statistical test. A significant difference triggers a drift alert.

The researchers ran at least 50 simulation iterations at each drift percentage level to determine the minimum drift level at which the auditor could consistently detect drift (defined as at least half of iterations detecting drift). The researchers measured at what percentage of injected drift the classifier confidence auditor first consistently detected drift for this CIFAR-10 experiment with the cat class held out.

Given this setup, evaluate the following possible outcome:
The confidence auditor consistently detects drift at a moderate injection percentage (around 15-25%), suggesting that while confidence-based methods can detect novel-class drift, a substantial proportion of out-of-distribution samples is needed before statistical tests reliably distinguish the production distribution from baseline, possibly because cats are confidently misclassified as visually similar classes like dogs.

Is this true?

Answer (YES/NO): NO